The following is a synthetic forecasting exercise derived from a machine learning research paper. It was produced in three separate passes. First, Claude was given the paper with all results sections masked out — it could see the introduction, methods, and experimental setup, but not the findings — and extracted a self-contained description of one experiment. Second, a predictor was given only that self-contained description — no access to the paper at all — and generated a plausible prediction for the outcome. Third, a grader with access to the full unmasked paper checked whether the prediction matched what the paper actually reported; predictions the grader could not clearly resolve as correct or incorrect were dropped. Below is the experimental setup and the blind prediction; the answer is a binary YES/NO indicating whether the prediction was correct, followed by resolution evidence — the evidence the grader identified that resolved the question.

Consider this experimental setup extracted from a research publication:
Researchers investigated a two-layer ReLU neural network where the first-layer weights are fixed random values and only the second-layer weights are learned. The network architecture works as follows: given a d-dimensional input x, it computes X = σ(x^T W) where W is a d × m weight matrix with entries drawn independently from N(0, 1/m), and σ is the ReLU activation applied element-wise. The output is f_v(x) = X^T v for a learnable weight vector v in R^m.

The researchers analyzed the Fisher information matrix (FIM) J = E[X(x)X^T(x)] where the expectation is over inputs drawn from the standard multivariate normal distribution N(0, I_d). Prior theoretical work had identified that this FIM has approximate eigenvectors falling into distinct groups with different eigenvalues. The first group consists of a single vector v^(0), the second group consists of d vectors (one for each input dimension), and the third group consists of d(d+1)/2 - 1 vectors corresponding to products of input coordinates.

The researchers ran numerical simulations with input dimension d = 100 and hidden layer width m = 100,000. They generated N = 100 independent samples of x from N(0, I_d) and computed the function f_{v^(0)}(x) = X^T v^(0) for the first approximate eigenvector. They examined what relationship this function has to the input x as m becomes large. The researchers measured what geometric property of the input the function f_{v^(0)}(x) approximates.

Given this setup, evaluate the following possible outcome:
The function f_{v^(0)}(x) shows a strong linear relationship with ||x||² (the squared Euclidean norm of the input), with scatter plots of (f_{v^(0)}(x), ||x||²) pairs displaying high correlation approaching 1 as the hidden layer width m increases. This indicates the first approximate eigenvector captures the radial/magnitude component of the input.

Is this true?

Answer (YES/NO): NO